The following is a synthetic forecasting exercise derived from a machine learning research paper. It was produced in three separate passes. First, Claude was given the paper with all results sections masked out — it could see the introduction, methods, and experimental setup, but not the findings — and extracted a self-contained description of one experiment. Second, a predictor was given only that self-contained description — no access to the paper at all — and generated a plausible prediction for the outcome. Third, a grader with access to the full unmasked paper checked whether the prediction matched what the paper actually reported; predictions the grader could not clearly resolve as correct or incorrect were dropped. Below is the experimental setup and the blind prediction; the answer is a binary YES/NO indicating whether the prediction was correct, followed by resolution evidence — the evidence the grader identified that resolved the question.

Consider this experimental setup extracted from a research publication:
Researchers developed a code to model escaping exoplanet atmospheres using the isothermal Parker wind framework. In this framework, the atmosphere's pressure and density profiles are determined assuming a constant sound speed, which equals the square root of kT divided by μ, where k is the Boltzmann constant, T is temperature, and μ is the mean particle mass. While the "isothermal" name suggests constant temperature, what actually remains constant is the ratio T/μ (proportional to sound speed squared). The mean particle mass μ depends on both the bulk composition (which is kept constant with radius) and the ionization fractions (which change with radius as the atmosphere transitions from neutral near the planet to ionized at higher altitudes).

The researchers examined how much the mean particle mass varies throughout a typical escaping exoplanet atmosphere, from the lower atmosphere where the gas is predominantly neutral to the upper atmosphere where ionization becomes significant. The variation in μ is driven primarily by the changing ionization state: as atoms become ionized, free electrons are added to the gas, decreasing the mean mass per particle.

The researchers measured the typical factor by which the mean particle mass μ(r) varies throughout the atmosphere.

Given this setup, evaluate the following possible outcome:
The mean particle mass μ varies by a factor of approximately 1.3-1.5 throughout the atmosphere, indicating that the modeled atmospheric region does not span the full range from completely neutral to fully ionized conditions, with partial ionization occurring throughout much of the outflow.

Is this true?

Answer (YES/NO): NO